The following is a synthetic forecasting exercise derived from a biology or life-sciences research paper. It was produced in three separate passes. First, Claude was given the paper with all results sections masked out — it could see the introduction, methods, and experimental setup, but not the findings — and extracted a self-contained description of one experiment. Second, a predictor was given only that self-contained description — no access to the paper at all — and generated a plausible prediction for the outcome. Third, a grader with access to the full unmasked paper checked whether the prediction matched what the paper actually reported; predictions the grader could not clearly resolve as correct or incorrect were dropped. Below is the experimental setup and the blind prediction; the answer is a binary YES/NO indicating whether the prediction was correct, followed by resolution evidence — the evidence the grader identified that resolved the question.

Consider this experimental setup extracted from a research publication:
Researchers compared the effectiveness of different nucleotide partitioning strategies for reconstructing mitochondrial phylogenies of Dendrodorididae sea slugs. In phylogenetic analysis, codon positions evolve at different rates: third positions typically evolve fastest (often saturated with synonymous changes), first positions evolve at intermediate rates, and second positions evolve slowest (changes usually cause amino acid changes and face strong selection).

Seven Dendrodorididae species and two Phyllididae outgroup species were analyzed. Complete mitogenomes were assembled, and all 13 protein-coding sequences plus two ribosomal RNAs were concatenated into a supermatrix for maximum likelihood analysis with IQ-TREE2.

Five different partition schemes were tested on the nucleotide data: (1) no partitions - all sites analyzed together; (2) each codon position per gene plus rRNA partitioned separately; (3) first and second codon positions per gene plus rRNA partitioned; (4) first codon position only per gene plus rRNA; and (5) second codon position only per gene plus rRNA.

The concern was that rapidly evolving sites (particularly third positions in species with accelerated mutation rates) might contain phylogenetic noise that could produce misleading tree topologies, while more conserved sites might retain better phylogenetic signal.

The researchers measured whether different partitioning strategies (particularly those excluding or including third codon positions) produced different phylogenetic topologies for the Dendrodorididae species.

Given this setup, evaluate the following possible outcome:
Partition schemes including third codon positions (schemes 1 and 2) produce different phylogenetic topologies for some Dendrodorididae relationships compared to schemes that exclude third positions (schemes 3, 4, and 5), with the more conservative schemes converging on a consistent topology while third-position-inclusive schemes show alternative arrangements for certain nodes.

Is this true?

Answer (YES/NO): NO